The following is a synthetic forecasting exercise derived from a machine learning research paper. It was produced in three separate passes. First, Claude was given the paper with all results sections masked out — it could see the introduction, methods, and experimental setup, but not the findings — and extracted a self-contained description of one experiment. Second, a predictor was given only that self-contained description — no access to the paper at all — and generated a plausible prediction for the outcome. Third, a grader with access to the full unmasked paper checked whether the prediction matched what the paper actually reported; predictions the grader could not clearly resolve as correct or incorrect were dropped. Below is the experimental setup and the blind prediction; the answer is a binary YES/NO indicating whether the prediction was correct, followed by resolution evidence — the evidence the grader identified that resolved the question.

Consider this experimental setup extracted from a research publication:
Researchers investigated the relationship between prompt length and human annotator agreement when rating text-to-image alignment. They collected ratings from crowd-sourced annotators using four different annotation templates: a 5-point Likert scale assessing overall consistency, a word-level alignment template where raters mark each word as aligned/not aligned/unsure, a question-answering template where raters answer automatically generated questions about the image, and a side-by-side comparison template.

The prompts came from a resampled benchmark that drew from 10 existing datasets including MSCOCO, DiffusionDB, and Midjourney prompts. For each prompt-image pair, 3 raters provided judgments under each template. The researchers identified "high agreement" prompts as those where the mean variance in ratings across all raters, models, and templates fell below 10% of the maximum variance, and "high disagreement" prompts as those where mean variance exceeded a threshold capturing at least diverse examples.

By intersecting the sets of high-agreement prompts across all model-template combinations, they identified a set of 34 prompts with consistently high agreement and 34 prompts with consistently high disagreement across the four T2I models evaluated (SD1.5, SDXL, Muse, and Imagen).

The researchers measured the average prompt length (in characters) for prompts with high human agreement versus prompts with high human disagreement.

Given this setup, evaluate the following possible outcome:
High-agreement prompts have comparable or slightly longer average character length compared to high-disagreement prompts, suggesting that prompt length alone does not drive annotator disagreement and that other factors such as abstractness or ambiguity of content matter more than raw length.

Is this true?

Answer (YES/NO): NO